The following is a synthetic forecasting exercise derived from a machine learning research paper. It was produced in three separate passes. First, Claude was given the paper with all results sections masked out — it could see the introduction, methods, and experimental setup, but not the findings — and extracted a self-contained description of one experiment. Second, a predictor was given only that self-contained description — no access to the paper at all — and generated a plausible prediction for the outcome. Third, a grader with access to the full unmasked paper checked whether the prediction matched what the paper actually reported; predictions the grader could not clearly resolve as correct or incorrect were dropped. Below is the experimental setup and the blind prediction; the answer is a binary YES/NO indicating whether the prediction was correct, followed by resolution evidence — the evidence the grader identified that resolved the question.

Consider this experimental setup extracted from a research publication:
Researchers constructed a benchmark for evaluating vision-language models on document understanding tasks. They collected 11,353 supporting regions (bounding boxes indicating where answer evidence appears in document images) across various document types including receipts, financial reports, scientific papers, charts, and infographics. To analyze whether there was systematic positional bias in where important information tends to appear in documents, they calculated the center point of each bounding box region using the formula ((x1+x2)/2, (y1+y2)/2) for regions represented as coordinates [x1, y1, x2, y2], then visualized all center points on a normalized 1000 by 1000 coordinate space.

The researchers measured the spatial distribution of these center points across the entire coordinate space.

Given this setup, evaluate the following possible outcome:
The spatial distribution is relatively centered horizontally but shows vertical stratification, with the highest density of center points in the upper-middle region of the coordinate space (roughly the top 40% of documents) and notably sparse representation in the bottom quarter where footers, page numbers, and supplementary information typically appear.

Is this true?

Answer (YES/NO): NO